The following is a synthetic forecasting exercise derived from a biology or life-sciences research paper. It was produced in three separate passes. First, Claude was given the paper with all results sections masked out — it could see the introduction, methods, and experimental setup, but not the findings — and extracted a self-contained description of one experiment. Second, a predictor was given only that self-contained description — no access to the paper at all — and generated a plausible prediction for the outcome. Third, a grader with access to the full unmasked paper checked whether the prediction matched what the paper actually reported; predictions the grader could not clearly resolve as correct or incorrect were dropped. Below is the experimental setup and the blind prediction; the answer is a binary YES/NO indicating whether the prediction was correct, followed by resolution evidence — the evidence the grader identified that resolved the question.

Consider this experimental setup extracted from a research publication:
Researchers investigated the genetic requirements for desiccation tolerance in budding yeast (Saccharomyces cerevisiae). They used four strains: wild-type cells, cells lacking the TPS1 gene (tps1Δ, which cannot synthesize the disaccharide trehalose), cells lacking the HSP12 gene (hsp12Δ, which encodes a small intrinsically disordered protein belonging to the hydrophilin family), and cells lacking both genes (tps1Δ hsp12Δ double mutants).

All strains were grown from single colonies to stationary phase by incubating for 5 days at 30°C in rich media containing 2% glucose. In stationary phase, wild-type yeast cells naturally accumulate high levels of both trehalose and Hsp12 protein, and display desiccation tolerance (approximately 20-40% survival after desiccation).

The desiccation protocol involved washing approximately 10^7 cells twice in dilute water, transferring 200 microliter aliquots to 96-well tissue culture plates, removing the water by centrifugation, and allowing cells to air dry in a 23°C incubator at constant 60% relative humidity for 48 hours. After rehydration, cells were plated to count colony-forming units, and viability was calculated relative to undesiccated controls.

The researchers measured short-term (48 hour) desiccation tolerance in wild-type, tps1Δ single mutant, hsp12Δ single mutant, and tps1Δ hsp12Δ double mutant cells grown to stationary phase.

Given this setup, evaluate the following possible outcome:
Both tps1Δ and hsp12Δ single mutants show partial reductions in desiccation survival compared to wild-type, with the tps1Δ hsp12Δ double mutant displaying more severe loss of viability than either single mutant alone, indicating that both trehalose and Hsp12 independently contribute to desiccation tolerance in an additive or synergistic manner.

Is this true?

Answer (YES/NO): NO